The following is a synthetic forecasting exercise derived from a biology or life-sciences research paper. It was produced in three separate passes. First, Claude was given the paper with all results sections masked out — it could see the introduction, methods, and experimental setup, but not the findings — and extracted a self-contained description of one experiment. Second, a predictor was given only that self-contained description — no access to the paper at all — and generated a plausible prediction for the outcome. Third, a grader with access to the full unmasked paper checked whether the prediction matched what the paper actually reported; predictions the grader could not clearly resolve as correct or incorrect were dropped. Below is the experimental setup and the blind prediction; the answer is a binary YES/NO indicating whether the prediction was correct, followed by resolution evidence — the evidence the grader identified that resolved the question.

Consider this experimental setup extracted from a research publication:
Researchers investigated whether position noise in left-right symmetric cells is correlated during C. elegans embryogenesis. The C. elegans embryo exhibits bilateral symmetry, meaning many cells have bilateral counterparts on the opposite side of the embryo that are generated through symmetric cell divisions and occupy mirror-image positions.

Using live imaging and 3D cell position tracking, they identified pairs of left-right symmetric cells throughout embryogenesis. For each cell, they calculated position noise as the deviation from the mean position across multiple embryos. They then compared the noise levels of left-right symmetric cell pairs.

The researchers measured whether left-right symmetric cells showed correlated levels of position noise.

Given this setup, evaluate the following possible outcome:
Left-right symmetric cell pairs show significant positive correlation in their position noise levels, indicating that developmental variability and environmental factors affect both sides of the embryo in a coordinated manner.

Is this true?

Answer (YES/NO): YES